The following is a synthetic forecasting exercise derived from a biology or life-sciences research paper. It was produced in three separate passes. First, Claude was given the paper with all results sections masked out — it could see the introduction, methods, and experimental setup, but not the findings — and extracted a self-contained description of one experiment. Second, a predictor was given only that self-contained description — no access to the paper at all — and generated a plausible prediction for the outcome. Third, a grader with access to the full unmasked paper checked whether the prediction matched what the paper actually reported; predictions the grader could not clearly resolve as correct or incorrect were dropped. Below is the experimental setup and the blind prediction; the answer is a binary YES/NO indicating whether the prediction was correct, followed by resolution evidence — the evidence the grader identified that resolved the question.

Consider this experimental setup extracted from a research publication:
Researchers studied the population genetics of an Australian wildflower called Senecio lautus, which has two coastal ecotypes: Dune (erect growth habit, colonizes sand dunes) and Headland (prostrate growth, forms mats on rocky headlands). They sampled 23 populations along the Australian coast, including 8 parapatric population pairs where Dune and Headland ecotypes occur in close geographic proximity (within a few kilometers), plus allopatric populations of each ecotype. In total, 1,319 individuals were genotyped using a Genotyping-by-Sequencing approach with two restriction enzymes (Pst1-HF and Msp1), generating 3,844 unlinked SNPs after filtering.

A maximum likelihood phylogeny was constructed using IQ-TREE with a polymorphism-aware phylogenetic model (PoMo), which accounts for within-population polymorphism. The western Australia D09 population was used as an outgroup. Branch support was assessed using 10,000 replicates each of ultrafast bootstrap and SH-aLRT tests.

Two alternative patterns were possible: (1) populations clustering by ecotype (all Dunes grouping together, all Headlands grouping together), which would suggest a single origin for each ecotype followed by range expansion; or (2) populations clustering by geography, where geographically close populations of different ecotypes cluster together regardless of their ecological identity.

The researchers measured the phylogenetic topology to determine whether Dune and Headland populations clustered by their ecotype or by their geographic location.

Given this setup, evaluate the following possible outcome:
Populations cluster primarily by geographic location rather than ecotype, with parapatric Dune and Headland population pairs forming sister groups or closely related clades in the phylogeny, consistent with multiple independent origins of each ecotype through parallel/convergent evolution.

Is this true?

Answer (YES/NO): YES